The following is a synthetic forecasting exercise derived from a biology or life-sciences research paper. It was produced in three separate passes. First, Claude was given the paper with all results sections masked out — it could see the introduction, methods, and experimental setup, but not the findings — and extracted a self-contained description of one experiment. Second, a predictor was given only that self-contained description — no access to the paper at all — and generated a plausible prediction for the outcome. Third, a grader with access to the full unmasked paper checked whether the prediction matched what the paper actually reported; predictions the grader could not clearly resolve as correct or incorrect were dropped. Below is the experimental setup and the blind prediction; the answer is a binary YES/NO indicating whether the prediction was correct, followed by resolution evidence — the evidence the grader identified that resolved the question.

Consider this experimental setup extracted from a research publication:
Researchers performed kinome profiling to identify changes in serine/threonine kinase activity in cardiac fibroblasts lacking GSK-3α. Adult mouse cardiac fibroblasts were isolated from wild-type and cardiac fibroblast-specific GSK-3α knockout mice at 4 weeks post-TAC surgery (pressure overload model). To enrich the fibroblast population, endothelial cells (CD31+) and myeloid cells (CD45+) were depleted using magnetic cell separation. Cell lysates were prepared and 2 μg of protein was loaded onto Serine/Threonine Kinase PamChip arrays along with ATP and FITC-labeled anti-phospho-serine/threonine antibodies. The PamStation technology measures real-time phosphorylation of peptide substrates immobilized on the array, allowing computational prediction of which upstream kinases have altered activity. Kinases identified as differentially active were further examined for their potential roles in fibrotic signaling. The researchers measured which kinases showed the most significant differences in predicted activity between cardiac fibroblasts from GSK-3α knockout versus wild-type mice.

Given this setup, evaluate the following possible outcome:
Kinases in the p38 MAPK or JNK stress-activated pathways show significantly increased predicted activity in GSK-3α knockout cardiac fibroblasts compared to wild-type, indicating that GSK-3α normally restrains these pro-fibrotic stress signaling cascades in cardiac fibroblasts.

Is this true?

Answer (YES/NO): NO